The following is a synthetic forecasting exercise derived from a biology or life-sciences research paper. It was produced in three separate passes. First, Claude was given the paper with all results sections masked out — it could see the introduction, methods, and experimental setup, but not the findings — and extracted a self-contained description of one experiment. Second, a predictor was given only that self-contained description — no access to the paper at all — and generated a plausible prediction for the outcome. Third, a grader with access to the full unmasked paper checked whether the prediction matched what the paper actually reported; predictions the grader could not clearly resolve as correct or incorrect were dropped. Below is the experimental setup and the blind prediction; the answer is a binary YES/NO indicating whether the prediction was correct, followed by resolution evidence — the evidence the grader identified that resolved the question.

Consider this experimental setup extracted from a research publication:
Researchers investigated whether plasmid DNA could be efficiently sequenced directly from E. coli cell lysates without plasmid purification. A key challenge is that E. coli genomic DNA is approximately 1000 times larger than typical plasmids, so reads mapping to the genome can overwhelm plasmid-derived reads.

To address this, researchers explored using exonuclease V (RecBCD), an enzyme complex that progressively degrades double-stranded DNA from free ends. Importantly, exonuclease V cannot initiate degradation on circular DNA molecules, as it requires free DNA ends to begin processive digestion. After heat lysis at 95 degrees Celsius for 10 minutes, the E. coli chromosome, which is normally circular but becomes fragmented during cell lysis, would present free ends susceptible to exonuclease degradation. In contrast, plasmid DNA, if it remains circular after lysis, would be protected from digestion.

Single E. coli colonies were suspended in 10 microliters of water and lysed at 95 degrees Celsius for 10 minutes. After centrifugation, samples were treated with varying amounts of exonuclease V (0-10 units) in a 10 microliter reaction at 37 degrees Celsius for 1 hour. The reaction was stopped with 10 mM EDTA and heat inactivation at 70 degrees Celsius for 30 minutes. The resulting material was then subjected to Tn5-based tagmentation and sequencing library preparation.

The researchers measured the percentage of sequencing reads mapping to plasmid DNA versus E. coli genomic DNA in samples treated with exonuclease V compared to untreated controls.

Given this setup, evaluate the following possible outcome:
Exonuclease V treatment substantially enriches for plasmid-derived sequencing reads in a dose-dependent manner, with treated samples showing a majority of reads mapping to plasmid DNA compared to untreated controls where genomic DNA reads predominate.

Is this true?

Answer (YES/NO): NO